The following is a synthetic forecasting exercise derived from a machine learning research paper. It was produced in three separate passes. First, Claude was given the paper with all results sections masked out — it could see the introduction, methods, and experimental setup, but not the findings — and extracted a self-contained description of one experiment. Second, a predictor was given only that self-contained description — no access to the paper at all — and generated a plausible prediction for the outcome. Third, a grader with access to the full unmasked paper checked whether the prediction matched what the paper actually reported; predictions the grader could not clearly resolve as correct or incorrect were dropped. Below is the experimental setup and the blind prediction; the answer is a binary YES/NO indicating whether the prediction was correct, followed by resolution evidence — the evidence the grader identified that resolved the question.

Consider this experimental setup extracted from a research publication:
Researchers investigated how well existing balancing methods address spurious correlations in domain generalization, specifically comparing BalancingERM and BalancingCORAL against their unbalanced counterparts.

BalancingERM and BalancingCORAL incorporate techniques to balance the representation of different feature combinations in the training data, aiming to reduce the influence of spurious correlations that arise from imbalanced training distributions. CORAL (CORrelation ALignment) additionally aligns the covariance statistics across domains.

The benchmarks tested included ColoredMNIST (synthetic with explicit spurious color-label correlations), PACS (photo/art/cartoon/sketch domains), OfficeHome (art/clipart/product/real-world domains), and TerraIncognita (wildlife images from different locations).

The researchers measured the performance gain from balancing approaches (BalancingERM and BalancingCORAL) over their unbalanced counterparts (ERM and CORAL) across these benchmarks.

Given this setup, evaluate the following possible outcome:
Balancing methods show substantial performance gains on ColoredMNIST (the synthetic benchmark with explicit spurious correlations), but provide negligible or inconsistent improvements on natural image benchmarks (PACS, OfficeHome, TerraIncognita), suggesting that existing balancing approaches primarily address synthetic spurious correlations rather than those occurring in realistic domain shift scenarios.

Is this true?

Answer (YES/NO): YES